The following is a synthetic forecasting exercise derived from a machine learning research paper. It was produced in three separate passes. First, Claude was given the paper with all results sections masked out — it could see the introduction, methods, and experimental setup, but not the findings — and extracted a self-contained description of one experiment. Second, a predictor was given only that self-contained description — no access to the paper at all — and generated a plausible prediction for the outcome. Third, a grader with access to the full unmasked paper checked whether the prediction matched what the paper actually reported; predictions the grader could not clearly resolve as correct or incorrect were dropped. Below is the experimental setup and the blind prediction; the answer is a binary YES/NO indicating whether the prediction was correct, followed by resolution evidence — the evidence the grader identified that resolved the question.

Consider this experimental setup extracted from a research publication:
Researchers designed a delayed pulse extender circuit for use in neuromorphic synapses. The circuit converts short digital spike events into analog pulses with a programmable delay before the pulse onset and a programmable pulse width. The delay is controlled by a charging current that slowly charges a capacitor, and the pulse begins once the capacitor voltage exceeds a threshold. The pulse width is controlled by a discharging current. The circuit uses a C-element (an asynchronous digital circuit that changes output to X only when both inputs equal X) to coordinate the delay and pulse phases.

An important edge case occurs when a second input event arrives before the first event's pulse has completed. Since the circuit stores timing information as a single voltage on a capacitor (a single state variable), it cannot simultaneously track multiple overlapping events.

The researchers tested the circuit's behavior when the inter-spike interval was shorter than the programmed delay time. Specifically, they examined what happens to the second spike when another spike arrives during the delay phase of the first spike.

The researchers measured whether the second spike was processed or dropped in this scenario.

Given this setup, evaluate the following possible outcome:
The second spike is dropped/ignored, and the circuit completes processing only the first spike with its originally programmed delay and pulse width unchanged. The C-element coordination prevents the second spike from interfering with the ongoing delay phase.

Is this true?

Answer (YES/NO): YES